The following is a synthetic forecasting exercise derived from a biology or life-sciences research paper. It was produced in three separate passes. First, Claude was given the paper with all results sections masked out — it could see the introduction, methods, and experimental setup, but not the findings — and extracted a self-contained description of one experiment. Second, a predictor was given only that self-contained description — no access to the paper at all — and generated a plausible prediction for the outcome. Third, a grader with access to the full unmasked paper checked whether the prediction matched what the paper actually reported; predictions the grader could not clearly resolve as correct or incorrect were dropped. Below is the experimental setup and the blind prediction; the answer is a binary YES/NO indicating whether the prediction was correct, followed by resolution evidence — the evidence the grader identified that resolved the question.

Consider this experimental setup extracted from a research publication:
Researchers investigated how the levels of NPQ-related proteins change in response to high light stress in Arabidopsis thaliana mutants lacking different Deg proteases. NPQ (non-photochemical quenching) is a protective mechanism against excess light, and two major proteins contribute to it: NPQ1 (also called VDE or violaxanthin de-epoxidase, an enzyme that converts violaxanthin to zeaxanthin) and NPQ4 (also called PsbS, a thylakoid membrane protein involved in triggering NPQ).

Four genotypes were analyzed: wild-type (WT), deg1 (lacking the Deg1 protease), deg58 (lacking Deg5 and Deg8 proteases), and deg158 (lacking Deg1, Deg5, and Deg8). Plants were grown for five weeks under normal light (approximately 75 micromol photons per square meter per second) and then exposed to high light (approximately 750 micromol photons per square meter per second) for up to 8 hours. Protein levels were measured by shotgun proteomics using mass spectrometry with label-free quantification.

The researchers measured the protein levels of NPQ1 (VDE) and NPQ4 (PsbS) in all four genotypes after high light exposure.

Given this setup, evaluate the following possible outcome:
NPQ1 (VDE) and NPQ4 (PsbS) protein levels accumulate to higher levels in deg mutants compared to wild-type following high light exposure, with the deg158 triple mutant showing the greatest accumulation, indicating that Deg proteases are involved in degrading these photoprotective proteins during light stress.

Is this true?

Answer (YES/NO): NO